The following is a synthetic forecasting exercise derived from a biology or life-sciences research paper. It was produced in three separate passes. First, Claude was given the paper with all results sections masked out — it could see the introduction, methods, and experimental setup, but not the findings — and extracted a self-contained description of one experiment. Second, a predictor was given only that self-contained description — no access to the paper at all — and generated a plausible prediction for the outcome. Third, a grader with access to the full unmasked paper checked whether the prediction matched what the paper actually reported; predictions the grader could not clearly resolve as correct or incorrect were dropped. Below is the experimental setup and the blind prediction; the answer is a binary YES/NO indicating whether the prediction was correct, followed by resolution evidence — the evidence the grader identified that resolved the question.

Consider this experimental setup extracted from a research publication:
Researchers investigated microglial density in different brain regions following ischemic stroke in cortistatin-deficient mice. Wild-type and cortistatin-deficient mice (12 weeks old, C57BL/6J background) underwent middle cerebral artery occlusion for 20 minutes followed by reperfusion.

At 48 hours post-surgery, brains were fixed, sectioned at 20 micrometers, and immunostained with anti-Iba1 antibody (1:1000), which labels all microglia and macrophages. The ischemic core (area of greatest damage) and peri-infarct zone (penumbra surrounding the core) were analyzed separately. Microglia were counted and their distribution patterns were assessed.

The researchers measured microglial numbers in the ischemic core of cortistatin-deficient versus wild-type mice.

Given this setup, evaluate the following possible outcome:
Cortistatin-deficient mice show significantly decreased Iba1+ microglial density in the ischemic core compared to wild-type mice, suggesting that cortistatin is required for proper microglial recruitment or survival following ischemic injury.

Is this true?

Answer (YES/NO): NO